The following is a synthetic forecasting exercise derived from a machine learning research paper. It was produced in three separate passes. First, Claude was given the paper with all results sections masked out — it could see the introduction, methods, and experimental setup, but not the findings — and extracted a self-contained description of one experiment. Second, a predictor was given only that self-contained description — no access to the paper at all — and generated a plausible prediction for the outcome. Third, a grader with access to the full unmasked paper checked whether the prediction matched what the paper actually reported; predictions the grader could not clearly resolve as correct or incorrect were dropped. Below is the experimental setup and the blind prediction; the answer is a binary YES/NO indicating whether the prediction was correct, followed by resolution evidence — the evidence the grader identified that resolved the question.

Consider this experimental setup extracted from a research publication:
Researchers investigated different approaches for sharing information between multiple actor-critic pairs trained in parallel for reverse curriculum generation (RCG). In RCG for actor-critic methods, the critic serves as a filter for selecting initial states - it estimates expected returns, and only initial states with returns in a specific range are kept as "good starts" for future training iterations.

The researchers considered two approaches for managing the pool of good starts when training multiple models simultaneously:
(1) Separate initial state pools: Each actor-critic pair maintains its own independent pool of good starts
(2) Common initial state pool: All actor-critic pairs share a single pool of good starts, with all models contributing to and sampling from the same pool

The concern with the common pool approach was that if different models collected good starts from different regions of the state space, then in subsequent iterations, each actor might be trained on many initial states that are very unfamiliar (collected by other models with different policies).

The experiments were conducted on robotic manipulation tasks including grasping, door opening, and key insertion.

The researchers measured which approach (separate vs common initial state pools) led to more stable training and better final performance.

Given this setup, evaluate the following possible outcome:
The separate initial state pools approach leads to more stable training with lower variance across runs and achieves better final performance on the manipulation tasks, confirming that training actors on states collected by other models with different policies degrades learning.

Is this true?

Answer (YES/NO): YES